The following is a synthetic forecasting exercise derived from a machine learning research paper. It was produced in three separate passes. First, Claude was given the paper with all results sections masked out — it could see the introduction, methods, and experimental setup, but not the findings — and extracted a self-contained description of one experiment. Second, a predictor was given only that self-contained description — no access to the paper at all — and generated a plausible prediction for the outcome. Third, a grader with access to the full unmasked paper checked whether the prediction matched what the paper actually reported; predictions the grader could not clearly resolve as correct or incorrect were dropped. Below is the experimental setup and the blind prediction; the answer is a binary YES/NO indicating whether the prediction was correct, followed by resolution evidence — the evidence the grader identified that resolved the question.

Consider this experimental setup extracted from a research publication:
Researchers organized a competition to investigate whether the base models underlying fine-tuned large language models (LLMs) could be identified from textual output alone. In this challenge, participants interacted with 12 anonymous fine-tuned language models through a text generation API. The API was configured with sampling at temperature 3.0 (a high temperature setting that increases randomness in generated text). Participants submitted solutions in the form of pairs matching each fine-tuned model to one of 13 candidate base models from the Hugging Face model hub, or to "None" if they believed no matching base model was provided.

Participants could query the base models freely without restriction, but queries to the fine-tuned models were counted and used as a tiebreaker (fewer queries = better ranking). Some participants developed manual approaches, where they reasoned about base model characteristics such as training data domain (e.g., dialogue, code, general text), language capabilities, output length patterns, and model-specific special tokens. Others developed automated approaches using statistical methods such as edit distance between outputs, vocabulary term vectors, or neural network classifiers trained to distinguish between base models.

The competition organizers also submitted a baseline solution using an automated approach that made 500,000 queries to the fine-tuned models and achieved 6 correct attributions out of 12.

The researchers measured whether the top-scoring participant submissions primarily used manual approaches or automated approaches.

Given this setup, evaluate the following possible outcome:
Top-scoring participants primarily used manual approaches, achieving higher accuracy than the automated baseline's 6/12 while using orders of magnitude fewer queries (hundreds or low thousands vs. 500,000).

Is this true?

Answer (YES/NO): YES